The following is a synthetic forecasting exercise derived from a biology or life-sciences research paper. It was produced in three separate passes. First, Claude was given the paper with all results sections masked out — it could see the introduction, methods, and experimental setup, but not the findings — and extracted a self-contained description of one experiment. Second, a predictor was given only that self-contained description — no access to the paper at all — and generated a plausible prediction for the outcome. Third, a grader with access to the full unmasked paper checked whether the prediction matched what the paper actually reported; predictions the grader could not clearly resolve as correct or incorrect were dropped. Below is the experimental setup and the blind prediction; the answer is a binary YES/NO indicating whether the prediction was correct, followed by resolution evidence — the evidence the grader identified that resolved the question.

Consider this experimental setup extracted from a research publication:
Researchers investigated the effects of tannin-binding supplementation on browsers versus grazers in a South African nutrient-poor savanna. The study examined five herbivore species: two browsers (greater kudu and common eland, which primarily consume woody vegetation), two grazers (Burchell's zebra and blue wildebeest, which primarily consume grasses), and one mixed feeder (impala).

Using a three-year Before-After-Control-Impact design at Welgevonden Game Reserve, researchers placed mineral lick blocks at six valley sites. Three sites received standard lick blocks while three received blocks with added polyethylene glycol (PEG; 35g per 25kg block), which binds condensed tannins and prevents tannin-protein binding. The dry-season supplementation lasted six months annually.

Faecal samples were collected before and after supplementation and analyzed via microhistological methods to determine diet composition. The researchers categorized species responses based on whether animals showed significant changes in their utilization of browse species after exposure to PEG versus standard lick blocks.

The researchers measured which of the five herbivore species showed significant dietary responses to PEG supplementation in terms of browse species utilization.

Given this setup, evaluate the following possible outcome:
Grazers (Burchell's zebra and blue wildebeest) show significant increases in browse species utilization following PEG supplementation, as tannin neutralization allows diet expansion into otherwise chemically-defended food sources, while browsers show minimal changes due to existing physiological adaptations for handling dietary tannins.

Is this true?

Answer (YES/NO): NO